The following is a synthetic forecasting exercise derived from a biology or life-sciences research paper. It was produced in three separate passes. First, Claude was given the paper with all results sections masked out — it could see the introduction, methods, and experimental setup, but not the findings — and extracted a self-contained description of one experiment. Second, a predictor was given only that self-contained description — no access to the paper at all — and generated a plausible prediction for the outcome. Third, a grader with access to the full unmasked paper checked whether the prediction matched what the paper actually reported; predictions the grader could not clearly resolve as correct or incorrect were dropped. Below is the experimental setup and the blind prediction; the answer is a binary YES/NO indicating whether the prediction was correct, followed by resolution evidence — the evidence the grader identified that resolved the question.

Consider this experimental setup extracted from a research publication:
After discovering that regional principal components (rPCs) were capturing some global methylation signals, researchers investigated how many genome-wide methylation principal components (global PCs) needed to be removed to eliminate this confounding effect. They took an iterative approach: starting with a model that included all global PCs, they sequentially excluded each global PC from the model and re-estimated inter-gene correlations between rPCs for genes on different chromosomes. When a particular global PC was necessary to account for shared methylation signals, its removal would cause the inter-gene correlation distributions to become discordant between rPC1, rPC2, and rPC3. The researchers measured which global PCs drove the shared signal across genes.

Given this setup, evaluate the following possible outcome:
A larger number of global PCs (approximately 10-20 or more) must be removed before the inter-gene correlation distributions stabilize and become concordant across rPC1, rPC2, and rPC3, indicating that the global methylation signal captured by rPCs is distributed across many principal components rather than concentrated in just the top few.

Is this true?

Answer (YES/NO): NO